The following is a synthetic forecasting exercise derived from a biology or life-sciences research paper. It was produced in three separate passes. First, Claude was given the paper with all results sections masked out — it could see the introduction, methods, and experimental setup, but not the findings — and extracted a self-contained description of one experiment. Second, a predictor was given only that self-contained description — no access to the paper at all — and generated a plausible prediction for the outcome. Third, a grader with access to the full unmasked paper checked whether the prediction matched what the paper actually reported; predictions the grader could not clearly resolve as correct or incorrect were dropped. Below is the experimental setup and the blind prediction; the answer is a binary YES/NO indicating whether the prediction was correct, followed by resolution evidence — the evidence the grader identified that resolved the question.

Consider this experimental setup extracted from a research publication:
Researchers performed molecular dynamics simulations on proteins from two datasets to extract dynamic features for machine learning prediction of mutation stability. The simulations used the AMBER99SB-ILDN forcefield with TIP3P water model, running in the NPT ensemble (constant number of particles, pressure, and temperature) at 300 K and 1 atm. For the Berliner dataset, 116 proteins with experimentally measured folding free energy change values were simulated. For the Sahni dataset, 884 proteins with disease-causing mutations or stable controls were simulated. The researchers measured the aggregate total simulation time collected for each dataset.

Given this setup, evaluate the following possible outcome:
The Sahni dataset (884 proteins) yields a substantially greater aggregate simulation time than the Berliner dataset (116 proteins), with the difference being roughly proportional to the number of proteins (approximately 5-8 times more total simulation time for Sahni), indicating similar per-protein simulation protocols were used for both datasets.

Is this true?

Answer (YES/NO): NO